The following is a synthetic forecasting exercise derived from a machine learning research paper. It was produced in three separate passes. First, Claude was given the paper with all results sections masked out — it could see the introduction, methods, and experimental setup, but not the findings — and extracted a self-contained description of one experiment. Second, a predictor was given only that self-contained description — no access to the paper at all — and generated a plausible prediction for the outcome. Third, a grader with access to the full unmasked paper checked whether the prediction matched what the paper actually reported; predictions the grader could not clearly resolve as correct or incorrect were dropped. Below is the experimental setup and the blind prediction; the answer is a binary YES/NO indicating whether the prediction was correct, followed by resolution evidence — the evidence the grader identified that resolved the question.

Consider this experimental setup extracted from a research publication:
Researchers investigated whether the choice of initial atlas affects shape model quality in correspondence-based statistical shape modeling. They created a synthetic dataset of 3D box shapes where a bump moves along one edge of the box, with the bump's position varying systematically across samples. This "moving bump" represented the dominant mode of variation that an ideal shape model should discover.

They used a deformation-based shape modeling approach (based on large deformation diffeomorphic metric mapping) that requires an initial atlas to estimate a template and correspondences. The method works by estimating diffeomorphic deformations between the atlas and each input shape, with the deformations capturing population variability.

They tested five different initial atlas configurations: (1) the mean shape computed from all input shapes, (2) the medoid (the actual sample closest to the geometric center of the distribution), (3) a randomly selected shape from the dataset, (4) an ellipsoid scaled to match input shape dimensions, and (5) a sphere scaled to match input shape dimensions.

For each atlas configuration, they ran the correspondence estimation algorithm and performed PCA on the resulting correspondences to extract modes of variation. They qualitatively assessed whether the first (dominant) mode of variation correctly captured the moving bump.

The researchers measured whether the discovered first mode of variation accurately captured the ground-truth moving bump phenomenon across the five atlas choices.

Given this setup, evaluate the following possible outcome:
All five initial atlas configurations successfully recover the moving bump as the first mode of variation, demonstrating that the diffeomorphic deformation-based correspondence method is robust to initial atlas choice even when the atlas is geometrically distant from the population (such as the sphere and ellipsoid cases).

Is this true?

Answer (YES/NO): NO